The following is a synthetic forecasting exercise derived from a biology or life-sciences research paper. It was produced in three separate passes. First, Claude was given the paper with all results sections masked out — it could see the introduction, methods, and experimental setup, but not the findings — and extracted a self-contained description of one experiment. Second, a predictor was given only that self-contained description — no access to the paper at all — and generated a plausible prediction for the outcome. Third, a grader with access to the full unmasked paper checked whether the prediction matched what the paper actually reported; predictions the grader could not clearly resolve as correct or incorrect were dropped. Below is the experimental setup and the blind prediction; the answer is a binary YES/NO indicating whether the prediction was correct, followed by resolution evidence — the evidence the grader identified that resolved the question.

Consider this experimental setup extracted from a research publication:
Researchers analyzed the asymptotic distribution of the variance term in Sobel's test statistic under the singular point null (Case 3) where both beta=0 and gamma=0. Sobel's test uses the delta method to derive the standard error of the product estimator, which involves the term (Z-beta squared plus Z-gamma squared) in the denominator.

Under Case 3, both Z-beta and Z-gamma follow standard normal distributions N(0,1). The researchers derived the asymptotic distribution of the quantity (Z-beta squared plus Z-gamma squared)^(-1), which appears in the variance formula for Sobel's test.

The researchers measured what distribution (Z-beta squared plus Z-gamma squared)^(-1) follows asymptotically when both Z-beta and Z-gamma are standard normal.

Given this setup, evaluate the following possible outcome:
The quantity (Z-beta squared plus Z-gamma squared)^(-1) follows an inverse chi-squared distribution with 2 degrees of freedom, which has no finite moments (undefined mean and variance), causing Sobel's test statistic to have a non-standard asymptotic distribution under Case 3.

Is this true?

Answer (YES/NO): NO